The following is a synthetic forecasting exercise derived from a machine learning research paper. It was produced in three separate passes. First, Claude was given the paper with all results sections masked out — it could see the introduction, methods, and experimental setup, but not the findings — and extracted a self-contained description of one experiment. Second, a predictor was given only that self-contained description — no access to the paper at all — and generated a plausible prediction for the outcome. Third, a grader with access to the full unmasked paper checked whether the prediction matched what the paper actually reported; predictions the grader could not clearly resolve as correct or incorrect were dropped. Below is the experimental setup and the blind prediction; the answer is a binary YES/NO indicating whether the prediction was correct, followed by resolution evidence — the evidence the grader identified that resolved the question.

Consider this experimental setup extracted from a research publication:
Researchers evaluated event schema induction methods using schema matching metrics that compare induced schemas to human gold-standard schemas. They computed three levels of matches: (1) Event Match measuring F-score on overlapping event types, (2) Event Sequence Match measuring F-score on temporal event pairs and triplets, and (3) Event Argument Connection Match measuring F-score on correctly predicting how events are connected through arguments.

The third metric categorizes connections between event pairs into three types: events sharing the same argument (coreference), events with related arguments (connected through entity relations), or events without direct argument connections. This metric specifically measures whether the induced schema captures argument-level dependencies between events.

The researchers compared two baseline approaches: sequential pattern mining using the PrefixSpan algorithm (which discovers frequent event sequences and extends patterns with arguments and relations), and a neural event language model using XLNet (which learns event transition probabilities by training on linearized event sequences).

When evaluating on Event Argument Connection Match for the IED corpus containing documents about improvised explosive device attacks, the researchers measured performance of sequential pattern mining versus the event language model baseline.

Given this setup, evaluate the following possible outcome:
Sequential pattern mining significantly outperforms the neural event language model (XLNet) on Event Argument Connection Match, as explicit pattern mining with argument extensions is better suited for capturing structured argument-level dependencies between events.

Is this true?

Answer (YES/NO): YES